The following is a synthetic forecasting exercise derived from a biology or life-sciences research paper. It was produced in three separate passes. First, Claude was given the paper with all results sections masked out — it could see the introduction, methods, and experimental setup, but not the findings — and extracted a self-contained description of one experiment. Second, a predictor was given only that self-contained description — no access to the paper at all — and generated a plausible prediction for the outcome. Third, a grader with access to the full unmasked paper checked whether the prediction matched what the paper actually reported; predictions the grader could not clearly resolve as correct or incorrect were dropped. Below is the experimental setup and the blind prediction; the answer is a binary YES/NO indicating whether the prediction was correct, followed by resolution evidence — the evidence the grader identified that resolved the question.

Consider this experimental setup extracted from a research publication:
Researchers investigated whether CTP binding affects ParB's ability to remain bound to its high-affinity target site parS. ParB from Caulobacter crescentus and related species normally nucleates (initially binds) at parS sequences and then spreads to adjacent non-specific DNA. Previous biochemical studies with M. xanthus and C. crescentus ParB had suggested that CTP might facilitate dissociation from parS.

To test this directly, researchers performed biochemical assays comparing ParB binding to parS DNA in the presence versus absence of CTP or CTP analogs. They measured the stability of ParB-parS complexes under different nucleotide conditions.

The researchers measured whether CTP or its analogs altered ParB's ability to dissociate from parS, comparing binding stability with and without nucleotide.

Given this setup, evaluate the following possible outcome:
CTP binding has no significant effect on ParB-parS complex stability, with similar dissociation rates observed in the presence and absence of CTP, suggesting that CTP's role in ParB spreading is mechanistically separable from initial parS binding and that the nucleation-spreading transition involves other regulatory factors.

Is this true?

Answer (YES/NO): NO